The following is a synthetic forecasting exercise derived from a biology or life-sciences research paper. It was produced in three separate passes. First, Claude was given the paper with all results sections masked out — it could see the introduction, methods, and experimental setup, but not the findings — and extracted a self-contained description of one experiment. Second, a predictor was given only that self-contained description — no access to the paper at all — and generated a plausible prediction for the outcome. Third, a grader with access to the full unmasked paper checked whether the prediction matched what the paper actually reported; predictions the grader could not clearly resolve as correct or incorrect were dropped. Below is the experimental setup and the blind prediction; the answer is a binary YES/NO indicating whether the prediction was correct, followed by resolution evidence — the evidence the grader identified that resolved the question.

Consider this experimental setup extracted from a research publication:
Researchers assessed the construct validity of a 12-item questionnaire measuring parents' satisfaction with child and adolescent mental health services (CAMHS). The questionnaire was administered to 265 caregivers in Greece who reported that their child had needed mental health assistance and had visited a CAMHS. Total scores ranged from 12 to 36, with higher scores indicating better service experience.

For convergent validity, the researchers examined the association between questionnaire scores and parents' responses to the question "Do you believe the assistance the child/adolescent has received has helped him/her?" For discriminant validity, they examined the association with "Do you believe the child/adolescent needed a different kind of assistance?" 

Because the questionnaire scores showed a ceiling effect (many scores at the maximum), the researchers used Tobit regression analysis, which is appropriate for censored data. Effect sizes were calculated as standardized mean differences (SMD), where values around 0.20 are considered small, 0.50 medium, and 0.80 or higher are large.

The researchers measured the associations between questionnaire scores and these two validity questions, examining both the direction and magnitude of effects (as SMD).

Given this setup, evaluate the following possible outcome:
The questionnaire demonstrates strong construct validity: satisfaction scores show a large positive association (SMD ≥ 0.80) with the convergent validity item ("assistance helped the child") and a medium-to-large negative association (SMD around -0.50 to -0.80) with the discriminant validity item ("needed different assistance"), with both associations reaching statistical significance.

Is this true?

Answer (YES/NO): NO